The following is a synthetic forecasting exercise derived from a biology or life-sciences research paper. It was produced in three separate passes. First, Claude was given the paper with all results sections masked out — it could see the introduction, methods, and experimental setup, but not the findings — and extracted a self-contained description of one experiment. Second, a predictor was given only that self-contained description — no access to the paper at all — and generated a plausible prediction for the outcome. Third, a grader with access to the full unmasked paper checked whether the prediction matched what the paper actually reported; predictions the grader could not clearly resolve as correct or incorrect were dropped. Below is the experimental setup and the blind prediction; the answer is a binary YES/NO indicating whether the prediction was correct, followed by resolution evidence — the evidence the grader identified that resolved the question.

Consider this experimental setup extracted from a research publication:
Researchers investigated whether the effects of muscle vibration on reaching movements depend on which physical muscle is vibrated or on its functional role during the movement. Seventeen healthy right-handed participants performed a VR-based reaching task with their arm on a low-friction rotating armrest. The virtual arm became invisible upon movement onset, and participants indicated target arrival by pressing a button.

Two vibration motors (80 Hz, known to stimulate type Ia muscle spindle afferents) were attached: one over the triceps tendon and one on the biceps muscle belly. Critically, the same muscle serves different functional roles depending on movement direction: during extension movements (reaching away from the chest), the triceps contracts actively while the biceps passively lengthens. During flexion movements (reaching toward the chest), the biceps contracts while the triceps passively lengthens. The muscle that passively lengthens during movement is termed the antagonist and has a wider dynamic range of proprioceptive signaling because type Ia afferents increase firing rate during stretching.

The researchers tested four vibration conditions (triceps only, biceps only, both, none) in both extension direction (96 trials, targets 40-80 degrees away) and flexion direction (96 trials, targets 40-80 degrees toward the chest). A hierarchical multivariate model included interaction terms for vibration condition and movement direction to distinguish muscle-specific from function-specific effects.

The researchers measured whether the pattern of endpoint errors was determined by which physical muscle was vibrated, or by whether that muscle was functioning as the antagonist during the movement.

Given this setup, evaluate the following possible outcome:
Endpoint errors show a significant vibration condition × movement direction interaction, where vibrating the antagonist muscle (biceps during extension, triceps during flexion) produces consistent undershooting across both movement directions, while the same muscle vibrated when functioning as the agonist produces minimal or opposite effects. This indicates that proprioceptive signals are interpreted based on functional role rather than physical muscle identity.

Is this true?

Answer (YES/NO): YES